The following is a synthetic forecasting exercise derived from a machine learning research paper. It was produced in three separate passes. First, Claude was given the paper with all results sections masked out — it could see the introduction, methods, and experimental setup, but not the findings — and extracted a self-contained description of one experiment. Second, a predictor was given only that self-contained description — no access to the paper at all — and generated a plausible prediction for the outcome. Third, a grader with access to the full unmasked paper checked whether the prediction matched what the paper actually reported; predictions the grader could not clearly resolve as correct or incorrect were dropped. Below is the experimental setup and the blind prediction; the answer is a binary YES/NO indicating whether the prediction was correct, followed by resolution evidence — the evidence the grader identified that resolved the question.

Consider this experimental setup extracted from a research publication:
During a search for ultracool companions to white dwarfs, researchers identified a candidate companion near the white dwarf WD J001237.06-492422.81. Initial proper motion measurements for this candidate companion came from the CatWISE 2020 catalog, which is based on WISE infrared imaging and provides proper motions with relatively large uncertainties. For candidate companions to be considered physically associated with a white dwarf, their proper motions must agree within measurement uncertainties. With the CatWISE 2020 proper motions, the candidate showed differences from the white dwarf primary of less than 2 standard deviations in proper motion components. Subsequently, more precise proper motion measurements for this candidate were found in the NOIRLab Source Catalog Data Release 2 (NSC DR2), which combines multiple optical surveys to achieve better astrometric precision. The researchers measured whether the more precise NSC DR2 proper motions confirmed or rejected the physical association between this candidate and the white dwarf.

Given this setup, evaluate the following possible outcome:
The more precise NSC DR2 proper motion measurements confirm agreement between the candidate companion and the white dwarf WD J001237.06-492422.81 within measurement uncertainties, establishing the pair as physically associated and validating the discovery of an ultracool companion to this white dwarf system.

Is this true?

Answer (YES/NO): NO